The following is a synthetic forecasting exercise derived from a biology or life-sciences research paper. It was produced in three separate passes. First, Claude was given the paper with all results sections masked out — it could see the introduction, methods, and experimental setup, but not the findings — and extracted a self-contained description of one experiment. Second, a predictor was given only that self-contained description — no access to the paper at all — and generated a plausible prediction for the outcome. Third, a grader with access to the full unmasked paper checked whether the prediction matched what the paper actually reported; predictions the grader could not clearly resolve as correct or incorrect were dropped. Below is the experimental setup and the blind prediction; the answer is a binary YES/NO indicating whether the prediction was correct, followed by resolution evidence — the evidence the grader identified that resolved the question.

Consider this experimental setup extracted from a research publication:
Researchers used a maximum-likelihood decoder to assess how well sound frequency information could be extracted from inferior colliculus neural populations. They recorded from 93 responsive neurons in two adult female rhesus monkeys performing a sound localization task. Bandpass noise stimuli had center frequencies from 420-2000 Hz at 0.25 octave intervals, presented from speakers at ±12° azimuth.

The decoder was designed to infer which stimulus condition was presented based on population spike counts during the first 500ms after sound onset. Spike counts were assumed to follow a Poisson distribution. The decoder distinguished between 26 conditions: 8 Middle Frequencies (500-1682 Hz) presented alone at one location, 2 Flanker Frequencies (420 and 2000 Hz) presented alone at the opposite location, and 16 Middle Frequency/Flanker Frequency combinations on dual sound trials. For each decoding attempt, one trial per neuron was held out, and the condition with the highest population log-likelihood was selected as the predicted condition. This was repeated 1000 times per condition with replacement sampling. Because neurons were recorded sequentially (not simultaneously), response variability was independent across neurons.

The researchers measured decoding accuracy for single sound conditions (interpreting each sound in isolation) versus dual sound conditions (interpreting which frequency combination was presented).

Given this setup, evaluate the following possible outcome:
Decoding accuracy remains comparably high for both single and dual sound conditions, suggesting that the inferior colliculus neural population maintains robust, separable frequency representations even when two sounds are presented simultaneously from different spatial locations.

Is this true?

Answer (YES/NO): NO